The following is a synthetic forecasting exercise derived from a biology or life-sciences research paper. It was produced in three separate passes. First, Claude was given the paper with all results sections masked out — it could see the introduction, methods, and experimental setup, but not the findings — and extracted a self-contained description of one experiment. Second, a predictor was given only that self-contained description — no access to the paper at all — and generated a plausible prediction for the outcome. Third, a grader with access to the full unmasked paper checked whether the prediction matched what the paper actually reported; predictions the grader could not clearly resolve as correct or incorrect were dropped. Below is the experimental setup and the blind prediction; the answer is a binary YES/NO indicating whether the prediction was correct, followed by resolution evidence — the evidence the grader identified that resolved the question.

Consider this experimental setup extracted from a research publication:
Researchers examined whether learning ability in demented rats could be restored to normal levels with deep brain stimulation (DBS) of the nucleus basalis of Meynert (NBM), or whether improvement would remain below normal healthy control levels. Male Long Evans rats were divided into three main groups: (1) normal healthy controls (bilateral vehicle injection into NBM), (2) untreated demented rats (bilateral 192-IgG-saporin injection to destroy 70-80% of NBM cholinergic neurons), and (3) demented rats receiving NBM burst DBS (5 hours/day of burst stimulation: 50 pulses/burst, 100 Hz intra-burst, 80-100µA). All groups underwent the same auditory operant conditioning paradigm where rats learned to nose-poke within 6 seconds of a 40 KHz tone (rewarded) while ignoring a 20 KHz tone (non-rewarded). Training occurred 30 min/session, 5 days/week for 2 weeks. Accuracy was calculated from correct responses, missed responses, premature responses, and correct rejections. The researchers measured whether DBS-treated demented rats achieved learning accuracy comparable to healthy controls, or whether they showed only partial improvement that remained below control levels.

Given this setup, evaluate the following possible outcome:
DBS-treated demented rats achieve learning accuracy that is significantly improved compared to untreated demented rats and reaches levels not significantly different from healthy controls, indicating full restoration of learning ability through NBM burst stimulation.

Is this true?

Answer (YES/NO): YES